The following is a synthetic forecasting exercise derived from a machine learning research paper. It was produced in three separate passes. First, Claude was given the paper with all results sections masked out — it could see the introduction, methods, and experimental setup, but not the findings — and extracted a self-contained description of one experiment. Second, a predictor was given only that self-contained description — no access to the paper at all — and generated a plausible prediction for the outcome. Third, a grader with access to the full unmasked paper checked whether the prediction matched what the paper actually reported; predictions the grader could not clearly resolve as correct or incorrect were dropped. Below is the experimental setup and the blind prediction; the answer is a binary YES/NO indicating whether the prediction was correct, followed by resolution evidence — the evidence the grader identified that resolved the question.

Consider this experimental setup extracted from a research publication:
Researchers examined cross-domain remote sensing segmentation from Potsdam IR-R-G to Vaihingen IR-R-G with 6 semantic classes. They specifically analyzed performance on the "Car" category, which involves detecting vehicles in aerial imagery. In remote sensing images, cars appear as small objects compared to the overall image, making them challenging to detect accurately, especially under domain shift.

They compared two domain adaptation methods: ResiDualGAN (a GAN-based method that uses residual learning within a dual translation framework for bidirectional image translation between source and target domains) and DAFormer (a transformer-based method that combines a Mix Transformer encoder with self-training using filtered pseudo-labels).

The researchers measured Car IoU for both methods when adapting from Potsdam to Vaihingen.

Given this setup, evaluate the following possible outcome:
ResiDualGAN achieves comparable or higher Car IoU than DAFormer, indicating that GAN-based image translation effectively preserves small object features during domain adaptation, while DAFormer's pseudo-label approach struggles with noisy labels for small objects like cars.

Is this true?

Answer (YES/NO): YES